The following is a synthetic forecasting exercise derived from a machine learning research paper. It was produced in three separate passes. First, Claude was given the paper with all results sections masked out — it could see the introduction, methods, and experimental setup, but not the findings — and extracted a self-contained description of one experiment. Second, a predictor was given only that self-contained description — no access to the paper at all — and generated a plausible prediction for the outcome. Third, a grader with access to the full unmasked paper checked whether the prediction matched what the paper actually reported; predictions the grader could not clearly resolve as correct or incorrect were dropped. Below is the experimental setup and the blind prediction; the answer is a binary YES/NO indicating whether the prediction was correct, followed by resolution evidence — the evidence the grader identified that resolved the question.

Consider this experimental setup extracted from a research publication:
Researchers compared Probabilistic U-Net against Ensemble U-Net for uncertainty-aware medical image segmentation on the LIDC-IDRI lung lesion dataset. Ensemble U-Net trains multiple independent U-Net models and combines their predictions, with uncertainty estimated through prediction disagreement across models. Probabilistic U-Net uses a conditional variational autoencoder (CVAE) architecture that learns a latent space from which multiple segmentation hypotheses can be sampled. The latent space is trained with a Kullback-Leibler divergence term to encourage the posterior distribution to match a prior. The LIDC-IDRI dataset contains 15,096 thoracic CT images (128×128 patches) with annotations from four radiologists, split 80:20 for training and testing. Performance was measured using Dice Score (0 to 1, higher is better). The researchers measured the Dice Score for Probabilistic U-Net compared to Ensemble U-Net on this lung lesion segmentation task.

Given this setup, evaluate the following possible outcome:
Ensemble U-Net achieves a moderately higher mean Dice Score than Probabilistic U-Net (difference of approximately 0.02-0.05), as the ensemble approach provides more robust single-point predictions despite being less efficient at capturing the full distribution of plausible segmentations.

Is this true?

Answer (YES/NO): NO